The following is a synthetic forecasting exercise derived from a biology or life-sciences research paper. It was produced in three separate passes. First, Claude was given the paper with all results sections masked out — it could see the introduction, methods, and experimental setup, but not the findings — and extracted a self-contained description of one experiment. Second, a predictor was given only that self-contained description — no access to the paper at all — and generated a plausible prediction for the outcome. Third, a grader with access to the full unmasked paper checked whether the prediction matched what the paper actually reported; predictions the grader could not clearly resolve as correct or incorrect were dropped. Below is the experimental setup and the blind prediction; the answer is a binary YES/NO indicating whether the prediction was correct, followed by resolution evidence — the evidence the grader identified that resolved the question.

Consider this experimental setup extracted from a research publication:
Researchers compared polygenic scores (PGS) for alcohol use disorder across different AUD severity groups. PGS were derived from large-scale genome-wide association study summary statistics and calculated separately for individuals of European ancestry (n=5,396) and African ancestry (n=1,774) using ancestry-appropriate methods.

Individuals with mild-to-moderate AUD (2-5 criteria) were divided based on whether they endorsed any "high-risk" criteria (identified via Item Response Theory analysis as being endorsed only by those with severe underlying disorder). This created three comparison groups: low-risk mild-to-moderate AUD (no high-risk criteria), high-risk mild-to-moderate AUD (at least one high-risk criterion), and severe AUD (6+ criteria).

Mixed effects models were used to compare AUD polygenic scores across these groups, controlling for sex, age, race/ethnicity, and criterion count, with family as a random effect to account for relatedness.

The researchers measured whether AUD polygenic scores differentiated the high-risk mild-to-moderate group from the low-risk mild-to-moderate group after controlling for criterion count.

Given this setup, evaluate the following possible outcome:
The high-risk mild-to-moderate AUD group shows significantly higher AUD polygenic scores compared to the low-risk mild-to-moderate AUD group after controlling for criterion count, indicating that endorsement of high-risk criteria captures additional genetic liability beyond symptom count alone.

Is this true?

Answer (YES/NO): NO